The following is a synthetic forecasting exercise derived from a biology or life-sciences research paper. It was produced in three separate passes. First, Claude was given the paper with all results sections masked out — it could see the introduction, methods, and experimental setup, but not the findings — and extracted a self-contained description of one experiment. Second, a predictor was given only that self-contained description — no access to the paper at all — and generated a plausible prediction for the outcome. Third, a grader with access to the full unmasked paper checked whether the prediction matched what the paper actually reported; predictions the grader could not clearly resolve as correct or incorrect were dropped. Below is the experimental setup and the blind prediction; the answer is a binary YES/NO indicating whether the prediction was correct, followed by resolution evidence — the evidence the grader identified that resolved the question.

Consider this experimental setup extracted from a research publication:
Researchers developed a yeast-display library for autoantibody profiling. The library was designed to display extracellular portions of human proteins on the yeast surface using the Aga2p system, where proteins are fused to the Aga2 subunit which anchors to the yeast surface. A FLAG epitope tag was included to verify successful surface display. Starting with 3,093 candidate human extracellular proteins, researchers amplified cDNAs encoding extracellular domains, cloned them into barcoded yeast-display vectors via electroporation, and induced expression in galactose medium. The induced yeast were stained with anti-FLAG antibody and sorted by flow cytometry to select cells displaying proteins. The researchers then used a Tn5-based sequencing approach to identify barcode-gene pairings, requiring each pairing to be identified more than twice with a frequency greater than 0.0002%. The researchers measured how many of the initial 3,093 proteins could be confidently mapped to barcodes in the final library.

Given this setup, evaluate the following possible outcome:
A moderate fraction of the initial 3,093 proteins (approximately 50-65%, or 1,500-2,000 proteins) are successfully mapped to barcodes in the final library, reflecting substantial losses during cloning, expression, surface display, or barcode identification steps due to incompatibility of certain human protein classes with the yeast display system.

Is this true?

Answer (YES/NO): NO